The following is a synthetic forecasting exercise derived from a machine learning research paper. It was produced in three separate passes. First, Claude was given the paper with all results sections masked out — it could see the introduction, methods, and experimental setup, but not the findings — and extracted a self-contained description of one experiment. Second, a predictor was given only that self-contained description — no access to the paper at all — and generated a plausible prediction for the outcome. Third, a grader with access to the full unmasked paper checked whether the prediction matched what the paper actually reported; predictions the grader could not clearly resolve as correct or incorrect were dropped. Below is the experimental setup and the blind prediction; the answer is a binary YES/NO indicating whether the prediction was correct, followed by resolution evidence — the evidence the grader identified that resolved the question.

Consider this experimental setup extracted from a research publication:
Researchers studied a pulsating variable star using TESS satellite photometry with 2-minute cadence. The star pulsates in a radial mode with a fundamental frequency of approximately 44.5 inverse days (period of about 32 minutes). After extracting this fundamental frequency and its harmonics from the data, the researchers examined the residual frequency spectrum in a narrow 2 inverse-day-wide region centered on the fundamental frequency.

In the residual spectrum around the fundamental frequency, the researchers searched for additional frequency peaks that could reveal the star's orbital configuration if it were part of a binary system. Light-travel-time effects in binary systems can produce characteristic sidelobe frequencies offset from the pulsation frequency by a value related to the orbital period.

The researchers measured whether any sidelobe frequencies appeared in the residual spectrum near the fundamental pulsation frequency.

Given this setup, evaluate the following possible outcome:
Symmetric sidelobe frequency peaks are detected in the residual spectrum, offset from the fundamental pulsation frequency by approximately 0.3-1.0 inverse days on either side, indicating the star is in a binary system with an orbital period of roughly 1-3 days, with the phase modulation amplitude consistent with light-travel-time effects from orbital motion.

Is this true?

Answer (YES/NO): NO